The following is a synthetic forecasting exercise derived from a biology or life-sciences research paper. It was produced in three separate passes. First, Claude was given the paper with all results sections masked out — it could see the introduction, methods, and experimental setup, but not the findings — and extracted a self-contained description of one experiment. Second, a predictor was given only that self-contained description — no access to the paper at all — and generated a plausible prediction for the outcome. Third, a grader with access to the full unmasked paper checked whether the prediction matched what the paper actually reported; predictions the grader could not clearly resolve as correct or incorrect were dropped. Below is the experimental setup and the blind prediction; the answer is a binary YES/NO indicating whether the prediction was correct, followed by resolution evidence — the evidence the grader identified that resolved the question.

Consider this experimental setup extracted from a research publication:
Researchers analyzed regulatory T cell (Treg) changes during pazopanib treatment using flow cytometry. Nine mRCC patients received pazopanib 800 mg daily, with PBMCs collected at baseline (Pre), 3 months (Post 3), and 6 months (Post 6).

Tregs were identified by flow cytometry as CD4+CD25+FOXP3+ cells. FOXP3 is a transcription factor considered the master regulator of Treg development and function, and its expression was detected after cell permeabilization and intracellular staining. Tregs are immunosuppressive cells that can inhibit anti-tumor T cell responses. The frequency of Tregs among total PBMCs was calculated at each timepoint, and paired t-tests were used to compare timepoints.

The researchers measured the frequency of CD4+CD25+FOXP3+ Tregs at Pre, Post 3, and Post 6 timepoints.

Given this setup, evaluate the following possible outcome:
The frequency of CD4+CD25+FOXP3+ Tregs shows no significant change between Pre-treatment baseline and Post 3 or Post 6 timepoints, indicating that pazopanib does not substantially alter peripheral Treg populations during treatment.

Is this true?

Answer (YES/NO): NO